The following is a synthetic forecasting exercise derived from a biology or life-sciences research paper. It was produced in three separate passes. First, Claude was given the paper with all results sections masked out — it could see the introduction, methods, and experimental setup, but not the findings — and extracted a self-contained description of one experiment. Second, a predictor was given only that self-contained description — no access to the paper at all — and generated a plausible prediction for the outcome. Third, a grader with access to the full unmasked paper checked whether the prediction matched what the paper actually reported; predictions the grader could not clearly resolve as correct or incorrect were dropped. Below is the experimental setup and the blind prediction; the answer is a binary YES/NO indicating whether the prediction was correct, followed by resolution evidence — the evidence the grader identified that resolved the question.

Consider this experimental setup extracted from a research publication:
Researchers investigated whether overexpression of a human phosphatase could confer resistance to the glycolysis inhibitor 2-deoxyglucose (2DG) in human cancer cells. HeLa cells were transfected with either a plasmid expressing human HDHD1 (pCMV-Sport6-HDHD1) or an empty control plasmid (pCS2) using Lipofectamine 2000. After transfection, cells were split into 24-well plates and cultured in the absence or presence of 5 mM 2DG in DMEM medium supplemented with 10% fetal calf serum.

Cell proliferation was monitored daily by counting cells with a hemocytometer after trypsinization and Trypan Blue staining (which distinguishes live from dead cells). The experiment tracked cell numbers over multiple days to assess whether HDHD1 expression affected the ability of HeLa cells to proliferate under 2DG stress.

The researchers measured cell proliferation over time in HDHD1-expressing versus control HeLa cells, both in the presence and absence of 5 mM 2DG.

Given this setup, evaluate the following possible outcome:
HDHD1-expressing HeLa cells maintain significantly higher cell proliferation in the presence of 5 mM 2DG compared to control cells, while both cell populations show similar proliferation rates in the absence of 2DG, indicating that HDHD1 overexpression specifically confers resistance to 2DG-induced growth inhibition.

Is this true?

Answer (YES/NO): YES